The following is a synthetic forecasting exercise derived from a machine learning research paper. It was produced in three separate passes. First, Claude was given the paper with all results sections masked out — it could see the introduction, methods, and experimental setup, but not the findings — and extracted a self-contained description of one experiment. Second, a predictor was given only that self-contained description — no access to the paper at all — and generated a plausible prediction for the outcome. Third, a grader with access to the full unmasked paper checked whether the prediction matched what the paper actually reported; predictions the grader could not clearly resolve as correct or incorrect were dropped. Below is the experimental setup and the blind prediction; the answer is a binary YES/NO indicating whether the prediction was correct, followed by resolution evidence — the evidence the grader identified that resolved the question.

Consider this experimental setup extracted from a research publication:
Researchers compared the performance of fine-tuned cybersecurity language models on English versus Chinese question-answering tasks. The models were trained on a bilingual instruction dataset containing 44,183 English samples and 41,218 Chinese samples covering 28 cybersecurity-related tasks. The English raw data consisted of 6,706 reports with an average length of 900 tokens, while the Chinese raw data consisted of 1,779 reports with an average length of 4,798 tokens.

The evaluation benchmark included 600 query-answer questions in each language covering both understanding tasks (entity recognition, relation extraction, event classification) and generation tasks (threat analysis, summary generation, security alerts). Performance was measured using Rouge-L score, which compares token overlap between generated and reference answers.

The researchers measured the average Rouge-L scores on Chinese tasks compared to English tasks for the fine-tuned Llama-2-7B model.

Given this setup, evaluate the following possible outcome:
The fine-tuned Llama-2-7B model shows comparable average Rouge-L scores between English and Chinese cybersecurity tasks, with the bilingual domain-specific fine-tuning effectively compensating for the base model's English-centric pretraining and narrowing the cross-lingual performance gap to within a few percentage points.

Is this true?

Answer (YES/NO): NO